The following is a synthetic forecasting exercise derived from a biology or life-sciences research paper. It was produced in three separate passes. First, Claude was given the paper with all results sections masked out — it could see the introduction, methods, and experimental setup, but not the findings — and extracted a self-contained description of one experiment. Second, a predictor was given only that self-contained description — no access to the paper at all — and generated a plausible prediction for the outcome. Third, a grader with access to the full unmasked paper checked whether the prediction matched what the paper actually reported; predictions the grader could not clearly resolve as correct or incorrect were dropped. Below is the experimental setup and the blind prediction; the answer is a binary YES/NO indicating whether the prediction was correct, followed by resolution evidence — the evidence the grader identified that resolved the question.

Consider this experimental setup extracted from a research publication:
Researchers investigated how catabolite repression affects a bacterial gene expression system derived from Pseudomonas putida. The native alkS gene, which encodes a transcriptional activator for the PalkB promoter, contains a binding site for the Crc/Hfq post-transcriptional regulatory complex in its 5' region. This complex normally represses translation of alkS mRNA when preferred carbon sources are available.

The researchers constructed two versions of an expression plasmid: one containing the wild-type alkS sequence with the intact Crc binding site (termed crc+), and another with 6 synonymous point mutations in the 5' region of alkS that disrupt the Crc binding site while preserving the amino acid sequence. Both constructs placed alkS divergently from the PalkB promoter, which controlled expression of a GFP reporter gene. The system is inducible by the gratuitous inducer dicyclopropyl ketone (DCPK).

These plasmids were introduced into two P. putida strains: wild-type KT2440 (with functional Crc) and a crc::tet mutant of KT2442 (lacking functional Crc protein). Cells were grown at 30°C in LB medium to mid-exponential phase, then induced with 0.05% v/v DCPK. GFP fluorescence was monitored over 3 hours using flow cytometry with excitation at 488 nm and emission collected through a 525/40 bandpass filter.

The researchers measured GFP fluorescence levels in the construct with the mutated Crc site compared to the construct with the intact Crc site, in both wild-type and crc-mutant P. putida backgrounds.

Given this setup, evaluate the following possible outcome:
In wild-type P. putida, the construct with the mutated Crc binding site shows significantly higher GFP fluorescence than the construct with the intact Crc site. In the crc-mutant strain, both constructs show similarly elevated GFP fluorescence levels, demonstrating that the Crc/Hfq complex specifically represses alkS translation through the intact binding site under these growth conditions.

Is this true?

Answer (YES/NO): YES